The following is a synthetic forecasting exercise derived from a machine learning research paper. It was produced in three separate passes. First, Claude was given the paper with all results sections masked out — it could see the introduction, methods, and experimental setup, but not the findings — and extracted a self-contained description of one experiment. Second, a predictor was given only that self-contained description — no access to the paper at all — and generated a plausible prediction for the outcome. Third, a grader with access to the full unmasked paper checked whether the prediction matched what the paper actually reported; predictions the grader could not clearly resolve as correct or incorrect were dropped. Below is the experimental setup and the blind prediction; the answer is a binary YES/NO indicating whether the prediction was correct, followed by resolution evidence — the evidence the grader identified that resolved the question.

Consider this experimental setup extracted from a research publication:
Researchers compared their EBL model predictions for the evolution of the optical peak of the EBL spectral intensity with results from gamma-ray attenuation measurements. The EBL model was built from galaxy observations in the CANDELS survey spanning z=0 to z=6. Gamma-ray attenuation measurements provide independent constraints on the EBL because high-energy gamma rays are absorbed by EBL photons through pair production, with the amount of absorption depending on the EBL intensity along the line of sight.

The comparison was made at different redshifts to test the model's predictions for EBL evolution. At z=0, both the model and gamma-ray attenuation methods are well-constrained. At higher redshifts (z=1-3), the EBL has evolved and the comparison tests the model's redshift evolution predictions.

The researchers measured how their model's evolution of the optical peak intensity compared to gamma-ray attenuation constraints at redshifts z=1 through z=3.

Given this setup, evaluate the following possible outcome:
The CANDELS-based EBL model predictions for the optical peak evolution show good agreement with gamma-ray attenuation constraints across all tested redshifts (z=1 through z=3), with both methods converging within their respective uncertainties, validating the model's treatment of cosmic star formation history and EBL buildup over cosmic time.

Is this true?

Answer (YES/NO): NO